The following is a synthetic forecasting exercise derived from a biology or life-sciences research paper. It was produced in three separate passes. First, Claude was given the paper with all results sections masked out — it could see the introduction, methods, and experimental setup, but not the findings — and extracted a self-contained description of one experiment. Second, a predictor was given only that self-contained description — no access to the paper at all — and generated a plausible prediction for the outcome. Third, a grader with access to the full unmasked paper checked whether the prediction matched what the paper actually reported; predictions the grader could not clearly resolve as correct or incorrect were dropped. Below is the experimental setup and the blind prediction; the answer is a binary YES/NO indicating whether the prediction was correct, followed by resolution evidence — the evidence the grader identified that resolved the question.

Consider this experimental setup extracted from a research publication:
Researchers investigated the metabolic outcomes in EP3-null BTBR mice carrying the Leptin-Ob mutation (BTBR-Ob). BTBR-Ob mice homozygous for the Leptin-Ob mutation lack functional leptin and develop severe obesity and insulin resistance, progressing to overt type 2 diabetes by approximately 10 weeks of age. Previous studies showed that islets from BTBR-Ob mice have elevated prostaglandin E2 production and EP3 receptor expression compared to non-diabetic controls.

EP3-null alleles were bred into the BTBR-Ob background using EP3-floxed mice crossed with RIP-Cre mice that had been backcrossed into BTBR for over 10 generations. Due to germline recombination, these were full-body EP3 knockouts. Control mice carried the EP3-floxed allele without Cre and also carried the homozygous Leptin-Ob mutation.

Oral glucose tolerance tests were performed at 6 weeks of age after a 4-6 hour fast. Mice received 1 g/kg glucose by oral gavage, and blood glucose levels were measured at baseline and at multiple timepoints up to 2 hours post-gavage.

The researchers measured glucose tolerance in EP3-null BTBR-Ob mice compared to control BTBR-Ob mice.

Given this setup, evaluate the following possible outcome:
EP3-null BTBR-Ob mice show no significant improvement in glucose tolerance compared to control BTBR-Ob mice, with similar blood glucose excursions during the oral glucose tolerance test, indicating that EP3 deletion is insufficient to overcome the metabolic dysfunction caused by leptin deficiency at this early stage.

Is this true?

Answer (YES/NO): YES